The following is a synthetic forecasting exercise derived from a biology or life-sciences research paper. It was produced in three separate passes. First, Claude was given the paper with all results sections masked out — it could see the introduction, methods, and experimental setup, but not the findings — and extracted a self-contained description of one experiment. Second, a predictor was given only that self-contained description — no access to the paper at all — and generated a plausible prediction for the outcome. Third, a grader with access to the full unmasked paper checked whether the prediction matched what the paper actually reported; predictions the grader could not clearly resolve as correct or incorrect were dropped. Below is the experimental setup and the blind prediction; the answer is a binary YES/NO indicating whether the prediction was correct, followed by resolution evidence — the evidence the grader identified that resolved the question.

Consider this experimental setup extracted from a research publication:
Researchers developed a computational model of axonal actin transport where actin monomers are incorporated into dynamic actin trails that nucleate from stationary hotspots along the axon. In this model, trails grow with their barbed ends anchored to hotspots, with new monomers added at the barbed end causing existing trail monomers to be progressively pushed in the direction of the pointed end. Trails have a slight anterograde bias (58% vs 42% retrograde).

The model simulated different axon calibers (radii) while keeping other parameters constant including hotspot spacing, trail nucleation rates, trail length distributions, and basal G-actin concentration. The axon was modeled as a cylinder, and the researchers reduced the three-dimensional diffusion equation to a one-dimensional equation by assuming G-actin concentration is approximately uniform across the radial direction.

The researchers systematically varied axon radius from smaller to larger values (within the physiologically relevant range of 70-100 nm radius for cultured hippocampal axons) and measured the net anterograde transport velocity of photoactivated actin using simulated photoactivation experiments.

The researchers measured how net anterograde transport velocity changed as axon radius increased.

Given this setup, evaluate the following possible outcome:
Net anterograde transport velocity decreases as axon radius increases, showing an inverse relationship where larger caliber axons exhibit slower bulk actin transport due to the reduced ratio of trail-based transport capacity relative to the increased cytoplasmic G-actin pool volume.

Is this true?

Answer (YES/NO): YES